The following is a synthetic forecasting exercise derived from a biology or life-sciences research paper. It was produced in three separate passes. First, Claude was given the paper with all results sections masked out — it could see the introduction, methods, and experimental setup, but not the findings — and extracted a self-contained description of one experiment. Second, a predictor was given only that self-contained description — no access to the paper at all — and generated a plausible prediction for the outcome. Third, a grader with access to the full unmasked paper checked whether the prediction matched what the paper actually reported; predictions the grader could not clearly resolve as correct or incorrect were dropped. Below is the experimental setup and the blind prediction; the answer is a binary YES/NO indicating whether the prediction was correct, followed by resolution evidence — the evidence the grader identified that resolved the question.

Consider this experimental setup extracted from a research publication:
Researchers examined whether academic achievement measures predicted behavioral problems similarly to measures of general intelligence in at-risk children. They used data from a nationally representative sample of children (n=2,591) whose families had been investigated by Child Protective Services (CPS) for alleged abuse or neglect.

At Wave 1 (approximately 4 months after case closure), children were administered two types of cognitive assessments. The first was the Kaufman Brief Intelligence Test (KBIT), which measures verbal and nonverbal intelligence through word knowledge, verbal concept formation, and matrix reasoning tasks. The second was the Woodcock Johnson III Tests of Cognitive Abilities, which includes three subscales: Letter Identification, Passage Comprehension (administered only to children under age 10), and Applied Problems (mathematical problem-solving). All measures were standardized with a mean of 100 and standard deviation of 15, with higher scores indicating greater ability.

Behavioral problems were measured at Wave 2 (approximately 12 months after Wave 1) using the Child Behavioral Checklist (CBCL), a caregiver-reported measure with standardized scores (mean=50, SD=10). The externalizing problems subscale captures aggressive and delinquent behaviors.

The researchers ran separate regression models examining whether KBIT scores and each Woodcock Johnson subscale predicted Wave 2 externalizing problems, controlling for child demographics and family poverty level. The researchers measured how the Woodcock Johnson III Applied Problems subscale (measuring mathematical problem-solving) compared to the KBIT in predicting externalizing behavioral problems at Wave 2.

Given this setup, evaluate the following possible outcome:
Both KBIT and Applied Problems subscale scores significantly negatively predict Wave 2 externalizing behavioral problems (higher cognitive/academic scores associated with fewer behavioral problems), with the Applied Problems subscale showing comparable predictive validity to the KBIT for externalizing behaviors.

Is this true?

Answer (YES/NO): NO